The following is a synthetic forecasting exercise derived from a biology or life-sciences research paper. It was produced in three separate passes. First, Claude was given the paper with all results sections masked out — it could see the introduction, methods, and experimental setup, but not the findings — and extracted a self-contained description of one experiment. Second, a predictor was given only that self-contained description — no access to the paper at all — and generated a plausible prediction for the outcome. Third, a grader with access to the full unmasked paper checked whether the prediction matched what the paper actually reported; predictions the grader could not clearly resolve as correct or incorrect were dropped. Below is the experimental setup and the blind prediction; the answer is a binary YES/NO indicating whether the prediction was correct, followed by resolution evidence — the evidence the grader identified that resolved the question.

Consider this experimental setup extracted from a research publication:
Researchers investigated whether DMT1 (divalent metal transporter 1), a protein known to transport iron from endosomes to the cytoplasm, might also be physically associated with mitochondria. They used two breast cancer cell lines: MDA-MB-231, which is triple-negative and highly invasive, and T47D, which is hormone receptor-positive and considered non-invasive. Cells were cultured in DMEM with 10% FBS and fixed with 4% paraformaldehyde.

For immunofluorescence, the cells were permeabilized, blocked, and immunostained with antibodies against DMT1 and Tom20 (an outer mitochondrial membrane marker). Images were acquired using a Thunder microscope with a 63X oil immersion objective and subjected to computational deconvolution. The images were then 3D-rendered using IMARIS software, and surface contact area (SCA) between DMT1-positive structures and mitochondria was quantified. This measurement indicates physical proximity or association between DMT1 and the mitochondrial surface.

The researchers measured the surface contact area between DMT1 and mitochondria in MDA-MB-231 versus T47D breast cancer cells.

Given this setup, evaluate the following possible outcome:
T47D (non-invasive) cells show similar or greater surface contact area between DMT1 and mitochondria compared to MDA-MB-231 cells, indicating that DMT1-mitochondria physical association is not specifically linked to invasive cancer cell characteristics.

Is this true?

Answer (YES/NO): NO